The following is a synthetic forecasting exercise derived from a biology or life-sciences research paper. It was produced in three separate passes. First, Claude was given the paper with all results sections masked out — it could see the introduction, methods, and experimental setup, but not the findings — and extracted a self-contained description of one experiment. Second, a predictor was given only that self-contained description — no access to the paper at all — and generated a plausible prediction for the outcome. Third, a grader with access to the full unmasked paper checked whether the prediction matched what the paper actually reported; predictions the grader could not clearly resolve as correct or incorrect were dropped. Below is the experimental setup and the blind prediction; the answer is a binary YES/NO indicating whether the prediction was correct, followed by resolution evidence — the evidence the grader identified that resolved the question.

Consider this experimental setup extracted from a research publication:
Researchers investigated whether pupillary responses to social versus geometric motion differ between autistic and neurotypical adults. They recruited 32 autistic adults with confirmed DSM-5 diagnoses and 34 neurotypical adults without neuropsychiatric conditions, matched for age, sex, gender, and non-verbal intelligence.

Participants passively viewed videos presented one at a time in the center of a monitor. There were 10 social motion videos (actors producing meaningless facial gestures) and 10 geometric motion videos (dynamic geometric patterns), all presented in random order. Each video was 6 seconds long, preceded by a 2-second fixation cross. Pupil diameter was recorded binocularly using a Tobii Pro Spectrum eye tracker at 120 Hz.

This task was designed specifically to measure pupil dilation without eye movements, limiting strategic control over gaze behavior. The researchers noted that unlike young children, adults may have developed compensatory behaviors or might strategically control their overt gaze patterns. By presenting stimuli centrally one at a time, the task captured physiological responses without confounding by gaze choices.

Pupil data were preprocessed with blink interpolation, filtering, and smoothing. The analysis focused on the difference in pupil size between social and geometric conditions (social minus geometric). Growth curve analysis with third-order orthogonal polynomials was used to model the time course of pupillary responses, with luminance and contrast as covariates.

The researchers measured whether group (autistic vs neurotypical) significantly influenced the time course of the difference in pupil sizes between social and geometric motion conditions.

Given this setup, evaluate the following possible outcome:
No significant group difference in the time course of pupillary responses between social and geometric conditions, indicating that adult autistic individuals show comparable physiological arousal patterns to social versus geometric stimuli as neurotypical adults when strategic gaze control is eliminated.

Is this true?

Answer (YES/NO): NO